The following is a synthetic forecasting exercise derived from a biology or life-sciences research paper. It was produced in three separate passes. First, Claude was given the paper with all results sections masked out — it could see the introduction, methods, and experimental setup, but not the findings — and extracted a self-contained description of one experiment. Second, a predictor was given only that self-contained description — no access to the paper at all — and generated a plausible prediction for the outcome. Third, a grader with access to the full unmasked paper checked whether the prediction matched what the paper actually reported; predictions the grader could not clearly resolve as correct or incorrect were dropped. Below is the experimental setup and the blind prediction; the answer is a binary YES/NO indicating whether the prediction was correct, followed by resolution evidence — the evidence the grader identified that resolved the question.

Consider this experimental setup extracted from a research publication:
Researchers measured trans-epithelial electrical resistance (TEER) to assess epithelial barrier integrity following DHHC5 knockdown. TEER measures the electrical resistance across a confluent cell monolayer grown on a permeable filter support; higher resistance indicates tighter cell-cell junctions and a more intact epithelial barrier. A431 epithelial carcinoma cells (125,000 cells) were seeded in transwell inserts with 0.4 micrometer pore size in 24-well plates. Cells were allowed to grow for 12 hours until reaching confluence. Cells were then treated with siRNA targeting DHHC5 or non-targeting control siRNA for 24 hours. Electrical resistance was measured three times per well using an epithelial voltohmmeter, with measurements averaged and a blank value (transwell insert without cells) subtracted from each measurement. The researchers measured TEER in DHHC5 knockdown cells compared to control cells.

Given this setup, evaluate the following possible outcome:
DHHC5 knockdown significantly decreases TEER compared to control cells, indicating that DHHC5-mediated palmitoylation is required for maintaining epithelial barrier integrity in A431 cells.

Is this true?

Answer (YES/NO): YES